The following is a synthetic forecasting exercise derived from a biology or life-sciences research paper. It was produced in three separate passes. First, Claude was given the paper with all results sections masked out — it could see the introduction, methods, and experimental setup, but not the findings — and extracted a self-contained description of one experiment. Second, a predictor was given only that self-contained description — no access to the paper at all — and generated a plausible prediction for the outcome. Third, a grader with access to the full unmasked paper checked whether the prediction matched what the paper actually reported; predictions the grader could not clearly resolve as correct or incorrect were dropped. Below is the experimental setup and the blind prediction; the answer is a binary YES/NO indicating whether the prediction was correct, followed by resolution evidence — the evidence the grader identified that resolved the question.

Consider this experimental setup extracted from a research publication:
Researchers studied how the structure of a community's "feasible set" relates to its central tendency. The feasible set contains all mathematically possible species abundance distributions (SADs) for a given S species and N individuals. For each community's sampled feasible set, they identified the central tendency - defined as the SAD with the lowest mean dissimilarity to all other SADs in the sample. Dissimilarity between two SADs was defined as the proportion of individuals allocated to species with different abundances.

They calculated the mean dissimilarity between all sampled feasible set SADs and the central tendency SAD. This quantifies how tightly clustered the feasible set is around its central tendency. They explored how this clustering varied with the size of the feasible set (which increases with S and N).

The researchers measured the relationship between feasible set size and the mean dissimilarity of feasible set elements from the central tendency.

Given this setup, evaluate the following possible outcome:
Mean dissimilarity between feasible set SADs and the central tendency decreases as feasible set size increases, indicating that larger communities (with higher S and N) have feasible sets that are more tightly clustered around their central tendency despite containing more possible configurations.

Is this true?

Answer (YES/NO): YES